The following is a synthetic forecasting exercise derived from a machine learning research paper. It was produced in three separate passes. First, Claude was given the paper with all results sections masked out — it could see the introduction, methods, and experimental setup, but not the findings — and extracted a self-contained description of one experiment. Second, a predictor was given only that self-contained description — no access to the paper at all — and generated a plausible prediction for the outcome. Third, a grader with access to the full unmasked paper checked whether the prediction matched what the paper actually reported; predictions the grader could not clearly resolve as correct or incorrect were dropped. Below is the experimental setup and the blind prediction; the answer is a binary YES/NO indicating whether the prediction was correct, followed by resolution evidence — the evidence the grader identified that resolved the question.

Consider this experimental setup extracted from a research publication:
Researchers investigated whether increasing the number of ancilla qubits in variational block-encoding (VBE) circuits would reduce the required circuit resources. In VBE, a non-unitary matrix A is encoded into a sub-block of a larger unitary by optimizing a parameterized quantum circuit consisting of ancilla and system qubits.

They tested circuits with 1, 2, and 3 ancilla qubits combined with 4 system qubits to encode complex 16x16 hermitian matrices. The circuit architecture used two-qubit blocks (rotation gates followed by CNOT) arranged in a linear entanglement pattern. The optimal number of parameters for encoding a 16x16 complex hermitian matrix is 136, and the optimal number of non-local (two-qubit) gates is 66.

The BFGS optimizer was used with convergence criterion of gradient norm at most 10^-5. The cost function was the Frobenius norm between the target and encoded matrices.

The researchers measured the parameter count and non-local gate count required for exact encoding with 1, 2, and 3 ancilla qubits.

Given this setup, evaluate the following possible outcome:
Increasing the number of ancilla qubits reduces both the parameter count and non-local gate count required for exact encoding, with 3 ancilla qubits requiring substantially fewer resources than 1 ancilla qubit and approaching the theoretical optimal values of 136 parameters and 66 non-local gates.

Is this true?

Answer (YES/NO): NO